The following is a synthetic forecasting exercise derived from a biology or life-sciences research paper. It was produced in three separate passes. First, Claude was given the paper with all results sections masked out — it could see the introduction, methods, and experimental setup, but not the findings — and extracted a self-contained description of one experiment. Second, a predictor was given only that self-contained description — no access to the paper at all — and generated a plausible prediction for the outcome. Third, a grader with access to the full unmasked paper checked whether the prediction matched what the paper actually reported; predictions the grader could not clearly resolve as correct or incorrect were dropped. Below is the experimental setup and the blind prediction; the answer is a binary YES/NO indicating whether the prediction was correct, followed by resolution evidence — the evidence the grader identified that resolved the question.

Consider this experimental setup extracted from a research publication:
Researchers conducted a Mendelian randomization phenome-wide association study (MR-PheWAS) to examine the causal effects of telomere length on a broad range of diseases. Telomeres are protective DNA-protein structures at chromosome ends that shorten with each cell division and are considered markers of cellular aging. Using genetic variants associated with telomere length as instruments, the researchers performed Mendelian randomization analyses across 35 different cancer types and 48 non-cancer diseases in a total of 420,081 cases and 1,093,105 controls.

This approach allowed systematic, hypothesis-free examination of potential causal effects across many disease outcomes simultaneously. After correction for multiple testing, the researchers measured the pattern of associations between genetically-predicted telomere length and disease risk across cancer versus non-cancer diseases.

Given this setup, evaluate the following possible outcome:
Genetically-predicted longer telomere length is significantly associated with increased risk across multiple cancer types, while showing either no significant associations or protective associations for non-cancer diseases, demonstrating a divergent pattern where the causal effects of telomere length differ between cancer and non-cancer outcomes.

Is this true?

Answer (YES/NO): YES